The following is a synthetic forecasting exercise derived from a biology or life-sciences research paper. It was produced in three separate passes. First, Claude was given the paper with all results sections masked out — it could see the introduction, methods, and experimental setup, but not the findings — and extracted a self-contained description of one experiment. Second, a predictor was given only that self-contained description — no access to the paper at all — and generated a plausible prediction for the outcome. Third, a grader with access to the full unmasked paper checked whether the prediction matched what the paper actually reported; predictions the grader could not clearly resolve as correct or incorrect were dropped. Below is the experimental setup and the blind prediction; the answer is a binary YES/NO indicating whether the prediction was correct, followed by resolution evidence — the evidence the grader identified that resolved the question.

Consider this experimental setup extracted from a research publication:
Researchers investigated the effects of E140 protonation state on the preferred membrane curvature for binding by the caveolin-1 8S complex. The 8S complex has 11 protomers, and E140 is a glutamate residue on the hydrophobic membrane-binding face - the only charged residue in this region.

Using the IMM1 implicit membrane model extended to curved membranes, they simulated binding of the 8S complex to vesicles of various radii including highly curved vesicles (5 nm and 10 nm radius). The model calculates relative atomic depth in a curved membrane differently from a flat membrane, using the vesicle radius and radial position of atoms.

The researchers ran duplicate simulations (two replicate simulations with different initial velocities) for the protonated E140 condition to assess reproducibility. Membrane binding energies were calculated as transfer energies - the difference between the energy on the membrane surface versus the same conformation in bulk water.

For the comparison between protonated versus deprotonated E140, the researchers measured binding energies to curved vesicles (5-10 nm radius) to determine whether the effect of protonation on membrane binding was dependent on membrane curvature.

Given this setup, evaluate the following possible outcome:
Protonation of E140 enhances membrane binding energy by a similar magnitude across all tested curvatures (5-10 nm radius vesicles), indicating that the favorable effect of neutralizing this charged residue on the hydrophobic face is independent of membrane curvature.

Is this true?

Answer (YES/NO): NO